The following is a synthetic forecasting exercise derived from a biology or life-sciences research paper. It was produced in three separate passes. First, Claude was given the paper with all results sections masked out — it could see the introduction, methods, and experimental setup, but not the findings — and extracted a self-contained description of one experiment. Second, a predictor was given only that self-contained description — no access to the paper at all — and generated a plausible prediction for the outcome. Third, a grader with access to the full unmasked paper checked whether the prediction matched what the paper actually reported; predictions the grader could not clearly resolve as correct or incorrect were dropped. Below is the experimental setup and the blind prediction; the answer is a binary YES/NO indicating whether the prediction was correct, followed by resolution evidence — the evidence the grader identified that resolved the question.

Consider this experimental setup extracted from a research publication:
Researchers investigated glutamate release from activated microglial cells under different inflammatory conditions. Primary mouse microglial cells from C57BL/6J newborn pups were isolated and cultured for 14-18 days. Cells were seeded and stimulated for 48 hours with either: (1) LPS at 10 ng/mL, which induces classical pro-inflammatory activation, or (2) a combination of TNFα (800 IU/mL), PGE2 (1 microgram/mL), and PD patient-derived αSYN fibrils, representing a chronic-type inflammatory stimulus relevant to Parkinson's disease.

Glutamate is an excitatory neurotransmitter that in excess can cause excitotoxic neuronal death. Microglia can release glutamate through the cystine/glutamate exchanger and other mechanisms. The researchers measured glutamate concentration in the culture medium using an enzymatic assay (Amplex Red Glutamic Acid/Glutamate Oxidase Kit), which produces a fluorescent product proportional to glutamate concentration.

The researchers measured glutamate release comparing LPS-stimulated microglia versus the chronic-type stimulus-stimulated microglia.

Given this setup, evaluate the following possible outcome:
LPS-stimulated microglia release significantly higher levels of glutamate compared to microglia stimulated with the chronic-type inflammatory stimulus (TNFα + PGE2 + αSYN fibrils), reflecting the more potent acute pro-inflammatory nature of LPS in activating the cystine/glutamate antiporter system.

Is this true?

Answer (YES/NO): NO